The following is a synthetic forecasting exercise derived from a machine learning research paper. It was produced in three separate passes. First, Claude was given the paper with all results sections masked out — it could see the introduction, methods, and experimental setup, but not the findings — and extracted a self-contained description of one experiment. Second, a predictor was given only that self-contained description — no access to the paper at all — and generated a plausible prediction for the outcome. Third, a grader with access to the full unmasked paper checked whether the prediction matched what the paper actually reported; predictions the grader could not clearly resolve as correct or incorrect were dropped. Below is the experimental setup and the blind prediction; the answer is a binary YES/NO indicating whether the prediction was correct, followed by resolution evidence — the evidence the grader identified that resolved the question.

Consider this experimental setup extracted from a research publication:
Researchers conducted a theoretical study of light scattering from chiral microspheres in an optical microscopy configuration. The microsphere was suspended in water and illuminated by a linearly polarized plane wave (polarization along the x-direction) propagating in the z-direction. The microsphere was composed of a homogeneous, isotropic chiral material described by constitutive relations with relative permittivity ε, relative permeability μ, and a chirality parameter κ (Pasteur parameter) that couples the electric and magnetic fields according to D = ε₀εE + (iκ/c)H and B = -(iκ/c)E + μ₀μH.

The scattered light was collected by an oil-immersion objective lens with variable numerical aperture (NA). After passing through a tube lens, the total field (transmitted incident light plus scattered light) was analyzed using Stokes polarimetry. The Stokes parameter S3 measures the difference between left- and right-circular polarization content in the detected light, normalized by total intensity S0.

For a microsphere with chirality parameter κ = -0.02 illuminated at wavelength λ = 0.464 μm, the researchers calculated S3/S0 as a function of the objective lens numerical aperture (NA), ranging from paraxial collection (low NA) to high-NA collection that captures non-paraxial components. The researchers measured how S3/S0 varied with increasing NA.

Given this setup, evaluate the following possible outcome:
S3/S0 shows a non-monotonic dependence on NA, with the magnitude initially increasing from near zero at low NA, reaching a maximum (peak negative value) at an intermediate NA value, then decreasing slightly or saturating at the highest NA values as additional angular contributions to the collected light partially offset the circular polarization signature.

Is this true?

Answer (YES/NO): NO